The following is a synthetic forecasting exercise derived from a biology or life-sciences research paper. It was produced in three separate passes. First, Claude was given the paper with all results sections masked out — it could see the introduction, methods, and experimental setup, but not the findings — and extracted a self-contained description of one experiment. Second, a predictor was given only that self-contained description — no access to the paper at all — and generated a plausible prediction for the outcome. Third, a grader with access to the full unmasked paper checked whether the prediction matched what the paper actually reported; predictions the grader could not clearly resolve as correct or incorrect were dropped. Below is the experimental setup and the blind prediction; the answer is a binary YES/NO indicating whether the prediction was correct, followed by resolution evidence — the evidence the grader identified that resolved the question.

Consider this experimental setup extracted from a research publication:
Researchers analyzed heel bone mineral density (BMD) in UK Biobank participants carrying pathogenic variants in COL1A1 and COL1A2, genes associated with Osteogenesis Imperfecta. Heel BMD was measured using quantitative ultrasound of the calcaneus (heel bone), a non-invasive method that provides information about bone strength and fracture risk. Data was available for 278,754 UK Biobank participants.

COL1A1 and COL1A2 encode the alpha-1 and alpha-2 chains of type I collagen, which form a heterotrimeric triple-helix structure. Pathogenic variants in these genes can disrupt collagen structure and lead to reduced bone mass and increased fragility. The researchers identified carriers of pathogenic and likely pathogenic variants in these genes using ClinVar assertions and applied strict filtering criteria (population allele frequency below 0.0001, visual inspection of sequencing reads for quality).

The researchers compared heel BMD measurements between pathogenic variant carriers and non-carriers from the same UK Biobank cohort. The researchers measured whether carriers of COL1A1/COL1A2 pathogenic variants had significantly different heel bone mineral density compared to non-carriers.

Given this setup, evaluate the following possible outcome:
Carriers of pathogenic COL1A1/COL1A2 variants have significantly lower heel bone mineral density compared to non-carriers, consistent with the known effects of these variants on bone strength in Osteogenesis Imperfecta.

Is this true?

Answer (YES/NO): YES